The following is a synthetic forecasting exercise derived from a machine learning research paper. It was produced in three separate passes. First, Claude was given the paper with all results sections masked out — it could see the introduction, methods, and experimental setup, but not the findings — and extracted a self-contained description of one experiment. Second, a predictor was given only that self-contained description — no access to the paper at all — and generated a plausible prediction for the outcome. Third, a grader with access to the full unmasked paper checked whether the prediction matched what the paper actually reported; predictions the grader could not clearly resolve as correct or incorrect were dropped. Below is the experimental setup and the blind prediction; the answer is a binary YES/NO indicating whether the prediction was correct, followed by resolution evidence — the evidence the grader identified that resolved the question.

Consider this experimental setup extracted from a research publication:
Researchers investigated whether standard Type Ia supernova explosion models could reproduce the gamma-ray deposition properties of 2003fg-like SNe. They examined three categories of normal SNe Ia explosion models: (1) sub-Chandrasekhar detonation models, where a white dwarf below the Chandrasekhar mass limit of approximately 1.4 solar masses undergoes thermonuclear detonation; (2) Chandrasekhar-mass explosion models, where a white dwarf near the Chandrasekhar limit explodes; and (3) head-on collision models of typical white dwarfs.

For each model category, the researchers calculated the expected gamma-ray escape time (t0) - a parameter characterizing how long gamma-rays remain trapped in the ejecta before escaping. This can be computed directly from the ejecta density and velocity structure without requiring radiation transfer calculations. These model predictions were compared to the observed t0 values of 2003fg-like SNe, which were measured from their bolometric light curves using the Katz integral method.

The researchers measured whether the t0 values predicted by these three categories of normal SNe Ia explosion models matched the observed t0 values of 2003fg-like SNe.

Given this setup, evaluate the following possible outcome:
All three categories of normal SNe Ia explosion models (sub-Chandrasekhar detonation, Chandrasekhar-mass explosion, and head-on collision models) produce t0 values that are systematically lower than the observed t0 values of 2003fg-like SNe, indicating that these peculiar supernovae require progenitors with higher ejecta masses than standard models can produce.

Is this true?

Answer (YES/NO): YES